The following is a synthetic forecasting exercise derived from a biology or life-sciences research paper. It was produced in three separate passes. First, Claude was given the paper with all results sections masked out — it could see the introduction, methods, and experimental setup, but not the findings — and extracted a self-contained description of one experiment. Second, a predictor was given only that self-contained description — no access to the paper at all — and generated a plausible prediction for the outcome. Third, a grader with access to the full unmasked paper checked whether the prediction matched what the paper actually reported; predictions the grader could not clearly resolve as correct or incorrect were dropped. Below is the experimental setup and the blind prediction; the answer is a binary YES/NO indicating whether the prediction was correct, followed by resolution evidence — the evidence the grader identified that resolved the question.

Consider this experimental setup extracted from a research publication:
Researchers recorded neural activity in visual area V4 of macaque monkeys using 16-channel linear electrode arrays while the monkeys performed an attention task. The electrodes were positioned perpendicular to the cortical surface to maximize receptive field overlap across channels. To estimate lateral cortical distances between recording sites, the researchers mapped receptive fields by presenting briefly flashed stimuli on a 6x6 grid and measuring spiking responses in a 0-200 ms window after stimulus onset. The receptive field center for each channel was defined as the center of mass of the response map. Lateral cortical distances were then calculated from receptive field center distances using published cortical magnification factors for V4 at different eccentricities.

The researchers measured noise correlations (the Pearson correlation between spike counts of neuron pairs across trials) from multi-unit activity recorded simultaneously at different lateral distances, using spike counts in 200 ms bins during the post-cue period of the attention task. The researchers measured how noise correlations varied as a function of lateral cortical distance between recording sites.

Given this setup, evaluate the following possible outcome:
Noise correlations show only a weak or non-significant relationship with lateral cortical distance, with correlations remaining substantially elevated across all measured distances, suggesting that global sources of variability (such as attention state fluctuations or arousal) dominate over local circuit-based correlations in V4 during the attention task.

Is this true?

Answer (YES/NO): NO